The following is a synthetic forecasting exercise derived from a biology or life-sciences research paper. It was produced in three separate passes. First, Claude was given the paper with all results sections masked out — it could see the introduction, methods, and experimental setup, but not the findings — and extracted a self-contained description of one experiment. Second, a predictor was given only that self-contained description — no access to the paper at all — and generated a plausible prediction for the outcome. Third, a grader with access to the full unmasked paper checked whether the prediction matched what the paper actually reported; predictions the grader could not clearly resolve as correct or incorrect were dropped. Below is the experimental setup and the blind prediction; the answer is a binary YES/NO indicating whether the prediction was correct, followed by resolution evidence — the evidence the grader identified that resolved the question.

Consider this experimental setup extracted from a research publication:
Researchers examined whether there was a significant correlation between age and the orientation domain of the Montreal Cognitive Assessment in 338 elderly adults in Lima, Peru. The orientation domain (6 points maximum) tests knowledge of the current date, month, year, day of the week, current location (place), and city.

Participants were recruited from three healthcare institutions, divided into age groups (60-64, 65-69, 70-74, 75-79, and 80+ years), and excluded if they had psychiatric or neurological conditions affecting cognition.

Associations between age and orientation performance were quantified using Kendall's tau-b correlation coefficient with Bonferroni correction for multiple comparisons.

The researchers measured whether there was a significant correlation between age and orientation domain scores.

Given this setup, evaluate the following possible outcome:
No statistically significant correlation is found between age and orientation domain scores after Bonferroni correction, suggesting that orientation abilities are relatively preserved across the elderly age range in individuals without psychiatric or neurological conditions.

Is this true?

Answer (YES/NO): NO